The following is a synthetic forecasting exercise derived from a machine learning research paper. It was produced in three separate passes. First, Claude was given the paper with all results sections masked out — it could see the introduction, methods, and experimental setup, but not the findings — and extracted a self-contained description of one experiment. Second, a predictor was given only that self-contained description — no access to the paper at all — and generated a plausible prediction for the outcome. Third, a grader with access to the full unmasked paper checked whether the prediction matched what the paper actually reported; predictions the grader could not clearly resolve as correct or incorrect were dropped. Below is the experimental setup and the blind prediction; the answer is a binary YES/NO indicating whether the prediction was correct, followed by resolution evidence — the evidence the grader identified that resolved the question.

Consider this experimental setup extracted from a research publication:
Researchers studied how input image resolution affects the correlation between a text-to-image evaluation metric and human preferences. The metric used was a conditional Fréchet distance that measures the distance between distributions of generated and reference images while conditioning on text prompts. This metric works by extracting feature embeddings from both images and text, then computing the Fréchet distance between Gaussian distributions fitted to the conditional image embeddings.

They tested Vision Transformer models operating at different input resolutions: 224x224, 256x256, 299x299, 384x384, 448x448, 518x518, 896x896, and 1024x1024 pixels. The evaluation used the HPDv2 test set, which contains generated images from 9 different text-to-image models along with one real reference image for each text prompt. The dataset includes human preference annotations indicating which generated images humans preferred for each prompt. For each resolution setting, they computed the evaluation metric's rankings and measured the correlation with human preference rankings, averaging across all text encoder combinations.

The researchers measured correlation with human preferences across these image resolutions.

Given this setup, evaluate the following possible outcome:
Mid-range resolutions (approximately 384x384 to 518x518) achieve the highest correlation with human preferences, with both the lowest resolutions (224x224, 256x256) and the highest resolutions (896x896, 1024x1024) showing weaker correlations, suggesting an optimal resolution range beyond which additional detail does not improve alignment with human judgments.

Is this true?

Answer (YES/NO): NO